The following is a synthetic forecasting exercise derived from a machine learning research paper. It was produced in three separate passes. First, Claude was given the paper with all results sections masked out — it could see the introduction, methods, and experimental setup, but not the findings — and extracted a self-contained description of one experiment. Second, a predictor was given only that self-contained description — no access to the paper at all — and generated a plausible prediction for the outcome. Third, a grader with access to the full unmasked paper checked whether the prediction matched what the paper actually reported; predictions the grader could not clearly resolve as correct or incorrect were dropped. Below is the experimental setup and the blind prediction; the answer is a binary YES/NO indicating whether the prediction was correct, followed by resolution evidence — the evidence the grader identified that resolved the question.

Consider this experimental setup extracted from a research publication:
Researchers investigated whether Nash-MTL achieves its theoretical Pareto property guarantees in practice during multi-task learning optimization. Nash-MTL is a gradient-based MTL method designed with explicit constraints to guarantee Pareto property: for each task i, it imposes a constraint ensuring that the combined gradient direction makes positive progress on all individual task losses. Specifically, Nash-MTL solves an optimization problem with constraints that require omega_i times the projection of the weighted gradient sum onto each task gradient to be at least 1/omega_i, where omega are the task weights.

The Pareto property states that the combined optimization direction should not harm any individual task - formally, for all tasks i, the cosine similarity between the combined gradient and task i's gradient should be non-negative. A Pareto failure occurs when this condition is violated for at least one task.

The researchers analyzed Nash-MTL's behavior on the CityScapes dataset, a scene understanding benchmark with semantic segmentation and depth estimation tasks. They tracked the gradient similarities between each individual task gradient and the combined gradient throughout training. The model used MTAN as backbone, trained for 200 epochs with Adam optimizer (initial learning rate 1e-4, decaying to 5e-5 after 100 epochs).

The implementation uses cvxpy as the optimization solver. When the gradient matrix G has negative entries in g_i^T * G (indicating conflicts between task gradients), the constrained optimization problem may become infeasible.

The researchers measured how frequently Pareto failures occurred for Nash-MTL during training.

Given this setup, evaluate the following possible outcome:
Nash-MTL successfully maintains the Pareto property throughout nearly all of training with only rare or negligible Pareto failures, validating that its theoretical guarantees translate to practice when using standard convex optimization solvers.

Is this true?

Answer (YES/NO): NO